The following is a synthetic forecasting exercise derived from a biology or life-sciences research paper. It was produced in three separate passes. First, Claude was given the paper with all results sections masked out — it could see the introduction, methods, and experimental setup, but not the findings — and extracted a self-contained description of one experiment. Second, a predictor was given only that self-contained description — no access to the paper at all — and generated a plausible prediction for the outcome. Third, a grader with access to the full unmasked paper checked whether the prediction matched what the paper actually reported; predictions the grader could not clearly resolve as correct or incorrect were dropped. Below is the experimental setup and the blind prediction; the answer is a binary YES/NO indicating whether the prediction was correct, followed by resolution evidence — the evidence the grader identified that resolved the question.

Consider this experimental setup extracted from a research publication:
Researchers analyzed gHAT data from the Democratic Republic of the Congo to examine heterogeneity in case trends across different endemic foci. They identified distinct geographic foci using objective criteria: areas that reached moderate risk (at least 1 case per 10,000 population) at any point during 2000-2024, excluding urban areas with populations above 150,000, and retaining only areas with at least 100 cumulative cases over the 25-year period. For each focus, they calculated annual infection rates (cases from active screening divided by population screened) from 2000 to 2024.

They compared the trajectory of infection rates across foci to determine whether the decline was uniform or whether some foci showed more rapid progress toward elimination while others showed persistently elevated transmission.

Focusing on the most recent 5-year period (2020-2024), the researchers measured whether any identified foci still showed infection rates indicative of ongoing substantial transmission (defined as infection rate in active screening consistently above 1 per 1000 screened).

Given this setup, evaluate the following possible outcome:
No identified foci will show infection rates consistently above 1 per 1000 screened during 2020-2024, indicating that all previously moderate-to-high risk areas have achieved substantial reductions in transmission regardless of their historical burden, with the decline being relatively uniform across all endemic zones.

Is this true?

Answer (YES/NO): NO